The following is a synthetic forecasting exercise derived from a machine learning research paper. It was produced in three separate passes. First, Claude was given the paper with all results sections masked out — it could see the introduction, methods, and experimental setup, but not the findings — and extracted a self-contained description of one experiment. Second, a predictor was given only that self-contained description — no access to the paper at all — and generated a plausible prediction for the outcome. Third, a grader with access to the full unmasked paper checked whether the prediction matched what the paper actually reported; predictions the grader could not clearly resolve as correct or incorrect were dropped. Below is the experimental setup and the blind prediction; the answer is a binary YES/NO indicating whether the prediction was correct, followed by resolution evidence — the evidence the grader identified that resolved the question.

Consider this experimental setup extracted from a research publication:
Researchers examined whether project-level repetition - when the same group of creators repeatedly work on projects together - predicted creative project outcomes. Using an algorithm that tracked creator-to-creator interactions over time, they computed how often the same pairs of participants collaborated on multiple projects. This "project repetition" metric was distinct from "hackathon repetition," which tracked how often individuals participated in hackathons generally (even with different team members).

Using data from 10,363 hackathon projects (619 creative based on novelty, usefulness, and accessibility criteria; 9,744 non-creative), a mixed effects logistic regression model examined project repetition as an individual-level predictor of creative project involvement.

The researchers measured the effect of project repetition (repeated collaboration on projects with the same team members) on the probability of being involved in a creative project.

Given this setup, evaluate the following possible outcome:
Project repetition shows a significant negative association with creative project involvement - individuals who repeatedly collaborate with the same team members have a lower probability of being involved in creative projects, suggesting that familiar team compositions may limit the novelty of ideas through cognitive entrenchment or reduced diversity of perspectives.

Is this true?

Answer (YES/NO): YES